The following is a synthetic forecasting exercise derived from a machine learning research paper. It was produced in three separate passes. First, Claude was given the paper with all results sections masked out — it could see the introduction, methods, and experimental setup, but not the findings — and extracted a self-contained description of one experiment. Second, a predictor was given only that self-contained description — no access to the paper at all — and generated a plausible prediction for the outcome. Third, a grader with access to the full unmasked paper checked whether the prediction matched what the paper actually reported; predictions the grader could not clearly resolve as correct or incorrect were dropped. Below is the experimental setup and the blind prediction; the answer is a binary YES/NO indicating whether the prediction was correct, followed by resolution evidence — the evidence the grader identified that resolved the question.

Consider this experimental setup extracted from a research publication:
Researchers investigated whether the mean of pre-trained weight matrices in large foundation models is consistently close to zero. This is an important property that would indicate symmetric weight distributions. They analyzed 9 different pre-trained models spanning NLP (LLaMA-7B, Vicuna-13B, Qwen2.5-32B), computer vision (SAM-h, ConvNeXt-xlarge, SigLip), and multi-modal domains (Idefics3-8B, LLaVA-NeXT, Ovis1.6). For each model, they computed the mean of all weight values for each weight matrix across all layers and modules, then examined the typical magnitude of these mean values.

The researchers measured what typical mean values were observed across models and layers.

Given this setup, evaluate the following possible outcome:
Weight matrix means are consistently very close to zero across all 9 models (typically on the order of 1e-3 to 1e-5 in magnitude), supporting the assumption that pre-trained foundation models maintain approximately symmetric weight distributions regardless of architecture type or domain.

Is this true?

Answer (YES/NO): NO